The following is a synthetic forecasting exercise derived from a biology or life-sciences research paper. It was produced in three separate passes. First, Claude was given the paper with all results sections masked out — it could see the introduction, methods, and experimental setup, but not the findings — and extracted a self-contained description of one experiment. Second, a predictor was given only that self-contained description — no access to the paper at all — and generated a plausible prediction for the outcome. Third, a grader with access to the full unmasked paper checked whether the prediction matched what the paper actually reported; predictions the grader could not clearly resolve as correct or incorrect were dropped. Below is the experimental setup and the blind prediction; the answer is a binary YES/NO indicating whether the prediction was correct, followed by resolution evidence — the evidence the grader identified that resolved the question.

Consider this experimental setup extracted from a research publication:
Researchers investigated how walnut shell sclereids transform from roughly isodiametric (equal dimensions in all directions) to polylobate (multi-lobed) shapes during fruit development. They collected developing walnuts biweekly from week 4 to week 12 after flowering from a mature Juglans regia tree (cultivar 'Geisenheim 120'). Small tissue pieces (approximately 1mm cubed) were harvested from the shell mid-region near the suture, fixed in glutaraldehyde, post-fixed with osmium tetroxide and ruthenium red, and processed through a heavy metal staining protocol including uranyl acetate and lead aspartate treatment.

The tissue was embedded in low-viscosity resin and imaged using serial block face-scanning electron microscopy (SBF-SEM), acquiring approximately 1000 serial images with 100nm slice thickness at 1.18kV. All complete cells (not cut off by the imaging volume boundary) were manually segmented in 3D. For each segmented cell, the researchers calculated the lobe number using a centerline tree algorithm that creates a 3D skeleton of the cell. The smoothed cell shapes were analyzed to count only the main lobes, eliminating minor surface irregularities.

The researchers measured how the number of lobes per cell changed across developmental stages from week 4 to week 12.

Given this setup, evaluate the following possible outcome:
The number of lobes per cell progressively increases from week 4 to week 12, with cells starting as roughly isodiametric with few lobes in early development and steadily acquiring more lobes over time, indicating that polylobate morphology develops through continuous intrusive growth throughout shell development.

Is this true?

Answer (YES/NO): YES